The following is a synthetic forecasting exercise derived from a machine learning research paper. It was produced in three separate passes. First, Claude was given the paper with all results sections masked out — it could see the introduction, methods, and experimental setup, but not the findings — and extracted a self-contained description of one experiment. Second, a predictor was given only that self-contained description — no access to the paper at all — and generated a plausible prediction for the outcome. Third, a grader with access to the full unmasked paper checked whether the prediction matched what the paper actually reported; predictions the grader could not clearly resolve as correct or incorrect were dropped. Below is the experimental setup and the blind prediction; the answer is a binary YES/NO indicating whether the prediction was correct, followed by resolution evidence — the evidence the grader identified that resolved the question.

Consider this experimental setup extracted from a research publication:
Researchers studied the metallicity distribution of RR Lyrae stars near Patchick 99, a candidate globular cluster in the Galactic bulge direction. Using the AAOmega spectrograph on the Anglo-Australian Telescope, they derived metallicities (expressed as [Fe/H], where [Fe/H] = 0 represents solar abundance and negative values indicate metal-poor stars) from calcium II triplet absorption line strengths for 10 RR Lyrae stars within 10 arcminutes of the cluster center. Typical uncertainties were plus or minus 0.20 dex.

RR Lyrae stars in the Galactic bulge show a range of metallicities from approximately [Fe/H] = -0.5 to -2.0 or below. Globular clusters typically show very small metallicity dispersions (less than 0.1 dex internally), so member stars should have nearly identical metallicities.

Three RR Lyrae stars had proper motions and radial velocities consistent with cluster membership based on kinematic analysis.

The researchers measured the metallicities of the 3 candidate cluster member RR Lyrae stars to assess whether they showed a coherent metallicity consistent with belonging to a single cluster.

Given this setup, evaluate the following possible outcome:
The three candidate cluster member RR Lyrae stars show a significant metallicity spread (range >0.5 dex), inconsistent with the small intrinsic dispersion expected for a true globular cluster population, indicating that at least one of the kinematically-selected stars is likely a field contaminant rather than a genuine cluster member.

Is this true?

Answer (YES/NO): NO